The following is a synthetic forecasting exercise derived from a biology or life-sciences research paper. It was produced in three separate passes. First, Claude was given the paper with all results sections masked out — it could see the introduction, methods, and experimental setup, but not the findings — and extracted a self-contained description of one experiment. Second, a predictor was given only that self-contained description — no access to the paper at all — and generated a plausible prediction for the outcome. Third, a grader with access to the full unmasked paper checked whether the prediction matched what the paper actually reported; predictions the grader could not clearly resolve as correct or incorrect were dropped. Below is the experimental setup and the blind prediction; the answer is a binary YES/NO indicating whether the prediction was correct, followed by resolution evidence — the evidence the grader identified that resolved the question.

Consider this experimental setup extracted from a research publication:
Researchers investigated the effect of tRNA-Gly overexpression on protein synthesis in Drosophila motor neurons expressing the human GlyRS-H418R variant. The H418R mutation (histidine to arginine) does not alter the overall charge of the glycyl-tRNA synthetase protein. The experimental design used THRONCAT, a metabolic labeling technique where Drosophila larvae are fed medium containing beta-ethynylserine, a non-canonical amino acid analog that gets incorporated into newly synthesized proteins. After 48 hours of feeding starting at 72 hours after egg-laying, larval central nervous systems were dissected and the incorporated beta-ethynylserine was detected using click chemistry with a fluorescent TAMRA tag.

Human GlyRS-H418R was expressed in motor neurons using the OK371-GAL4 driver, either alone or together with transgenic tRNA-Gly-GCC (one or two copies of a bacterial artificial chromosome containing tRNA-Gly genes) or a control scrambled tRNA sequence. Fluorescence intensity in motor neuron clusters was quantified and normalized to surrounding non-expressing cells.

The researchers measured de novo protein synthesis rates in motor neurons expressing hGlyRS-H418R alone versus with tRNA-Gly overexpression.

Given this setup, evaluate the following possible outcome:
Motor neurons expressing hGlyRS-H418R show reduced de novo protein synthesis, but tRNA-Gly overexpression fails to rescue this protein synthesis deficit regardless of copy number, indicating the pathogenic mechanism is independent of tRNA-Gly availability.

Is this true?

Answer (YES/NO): NO